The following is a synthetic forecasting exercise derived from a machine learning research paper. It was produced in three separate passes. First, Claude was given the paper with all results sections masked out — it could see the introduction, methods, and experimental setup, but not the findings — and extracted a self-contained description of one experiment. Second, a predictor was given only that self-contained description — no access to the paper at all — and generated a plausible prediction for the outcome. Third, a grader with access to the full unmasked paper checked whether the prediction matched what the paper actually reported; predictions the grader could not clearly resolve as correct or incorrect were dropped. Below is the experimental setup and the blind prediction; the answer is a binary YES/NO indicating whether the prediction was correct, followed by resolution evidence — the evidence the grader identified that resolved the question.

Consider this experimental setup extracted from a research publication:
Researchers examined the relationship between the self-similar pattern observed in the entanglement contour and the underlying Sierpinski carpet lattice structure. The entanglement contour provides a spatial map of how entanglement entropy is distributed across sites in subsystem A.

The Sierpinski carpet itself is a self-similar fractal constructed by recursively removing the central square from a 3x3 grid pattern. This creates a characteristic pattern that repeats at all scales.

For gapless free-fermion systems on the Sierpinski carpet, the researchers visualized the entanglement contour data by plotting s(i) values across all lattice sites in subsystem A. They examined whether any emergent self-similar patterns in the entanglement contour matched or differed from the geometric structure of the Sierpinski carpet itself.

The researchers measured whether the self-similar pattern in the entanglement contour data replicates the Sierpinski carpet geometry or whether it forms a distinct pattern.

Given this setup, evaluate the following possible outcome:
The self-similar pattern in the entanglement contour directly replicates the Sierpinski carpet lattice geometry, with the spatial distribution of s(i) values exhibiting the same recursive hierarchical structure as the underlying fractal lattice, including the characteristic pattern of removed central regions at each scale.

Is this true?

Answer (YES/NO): NO